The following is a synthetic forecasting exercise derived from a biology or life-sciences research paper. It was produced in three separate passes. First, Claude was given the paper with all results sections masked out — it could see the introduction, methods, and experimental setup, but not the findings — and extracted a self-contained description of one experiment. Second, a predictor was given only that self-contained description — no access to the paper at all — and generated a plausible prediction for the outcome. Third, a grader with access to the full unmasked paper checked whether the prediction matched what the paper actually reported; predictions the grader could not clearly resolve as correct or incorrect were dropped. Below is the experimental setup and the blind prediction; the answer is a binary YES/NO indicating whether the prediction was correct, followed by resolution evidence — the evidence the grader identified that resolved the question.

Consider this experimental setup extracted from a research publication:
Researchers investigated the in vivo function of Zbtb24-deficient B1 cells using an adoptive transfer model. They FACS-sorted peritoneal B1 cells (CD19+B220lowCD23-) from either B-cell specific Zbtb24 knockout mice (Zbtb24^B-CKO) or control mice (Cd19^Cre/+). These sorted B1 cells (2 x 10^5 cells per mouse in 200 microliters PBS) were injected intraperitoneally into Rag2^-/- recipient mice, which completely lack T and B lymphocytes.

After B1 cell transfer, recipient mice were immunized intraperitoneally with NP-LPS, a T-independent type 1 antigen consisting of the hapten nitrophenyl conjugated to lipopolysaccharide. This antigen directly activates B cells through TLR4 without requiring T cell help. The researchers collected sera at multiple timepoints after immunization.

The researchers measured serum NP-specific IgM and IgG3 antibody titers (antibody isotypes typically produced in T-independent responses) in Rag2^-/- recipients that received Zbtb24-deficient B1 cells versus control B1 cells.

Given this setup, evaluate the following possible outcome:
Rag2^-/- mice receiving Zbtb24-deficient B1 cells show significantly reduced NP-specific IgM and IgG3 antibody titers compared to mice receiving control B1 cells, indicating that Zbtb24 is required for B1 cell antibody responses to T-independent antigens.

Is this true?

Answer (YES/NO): NO